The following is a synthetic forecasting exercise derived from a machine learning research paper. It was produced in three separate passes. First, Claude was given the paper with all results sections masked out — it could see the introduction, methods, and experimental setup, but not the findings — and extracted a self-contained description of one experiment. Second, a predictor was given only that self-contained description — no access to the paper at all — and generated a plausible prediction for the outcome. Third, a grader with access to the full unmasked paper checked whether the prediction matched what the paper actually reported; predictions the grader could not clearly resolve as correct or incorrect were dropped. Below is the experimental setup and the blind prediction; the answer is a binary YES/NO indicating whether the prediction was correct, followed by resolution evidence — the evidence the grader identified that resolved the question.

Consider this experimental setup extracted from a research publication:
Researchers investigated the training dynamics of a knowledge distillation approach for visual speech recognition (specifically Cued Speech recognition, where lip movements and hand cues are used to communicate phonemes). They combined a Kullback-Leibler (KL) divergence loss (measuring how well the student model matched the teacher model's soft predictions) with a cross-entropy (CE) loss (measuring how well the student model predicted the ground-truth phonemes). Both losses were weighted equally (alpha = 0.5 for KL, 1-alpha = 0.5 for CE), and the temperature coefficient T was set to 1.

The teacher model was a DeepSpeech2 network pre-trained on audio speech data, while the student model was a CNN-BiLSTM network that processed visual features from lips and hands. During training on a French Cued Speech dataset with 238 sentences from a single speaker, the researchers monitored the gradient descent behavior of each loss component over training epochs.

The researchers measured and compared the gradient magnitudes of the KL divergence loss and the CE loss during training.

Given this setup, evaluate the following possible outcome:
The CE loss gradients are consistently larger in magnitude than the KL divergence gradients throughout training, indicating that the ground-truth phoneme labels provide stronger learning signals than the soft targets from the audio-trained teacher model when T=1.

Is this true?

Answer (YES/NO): YES